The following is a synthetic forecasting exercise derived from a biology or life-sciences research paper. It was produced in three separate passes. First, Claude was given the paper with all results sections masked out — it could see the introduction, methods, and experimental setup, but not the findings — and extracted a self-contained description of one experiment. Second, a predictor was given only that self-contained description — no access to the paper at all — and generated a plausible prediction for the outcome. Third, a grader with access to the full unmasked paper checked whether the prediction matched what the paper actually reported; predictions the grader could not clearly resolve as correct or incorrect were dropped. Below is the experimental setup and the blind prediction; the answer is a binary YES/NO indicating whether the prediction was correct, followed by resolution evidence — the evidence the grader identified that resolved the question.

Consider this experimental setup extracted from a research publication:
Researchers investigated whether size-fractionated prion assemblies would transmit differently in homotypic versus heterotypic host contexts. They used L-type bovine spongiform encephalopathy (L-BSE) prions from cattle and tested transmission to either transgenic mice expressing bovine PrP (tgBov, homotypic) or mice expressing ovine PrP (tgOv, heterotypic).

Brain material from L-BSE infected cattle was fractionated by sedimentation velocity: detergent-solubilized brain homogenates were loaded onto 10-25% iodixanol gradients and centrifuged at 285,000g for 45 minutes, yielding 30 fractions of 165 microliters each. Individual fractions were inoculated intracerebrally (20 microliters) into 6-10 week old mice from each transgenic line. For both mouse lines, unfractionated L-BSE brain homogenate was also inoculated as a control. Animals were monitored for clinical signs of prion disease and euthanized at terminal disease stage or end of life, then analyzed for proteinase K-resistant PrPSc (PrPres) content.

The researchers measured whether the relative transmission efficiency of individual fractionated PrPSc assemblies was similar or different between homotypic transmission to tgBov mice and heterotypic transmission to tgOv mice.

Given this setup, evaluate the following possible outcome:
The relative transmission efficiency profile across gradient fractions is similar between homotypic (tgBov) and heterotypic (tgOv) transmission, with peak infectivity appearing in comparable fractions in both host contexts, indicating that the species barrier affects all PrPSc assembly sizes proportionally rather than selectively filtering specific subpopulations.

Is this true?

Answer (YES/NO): NO